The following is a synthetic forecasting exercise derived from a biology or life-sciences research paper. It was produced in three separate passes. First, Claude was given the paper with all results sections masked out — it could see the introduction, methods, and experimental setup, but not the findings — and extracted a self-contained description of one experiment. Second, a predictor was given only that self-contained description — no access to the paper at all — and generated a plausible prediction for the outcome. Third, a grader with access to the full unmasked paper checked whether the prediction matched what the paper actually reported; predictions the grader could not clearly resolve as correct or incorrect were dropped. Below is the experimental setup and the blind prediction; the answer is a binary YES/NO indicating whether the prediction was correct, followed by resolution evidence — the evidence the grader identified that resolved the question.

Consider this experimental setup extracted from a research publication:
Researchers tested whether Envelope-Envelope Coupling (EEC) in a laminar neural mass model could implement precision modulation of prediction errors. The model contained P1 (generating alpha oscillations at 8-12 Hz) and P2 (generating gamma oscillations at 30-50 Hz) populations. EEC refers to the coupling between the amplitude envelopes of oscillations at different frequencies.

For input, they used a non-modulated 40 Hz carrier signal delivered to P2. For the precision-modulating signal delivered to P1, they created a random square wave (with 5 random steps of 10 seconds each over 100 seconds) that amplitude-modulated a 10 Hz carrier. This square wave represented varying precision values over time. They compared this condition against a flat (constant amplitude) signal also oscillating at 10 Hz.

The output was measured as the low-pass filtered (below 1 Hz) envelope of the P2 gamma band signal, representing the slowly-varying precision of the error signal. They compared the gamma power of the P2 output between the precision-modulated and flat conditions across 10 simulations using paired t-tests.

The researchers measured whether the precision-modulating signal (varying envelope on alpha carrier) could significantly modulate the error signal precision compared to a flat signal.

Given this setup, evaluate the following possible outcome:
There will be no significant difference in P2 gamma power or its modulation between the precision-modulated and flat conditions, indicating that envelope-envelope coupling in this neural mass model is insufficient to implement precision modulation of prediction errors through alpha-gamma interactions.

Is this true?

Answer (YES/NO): NO